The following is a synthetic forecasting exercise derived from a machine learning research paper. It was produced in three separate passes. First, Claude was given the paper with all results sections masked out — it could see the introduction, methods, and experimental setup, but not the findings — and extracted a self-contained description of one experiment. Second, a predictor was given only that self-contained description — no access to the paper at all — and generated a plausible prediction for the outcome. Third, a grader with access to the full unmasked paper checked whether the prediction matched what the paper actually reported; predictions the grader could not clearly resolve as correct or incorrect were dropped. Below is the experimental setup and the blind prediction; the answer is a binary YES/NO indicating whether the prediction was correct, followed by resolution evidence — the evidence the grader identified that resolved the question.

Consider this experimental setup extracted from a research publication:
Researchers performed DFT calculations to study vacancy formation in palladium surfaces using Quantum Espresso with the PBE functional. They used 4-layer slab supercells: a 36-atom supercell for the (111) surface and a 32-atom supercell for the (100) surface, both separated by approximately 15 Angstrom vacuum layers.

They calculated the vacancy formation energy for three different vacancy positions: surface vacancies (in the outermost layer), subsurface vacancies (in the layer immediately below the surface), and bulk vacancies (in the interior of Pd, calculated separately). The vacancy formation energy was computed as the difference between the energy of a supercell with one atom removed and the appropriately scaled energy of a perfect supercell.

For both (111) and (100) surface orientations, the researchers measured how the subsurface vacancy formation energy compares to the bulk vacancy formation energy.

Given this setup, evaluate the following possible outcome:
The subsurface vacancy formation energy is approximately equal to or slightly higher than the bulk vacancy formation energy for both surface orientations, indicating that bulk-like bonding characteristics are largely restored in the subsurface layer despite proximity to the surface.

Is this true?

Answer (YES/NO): NO